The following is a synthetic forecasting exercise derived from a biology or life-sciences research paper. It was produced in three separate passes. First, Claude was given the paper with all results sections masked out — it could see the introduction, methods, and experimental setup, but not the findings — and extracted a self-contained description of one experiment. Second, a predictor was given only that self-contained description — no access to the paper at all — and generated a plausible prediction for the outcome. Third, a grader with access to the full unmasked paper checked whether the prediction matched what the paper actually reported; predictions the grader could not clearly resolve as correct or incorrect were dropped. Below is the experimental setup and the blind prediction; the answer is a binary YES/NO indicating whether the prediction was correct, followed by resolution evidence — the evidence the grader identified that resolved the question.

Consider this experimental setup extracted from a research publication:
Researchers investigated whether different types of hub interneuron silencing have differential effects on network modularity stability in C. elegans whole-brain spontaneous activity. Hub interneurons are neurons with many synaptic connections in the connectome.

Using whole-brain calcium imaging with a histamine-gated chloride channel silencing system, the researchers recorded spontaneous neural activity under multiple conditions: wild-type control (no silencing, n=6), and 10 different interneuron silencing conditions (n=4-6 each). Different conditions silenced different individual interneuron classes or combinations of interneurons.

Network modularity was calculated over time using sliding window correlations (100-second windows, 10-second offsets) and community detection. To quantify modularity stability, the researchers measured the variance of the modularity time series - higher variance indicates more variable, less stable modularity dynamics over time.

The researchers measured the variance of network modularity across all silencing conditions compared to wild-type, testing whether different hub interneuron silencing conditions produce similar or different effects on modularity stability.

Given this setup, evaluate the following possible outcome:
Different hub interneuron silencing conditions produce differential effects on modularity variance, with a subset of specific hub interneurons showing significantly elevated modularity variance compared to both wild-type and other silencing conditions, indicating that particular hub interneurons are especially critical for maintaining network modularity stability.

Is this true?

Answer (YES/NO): NO